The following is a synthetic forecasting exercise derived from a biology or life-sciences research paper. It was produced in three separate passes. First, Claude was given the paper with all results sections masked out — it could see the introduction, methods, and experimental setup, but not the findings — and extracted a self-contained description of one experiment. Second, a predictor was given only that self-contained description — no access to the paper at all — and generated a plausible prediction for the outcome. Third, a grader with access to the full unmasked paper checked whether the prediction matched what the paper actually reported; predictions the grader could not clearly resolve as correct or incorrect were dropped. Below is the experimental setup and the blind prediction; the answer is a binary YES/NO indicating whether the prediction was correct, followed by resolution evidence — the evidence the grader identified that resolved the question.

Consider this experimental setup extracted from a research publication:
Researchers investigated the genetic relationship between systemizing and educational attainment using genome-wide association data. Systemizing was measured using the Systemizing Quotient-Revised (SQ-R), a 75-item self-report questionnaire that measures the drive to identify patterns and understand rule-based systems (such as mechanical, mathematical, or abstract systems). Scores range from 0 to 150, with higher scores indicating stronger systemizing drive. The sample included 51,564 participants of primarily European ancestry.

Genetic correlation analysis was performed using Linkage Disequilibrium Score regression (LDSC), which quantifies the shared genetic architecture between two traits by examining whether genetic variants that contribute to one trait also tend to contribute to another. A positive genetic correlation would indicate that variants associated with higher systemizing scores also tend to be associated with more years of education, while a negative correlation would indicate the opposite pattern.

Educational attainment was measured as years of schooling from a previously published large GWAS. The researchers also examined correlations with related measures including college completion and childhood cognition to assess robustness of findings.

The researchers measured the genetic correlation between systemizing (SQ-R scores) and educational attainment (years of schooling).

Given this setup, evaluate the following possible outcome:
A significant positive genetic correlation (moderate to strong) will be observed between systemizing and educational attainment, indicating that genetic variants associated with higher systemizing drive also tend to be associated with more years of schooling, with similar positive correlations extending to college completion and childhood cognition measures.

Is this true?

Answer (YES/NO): NO